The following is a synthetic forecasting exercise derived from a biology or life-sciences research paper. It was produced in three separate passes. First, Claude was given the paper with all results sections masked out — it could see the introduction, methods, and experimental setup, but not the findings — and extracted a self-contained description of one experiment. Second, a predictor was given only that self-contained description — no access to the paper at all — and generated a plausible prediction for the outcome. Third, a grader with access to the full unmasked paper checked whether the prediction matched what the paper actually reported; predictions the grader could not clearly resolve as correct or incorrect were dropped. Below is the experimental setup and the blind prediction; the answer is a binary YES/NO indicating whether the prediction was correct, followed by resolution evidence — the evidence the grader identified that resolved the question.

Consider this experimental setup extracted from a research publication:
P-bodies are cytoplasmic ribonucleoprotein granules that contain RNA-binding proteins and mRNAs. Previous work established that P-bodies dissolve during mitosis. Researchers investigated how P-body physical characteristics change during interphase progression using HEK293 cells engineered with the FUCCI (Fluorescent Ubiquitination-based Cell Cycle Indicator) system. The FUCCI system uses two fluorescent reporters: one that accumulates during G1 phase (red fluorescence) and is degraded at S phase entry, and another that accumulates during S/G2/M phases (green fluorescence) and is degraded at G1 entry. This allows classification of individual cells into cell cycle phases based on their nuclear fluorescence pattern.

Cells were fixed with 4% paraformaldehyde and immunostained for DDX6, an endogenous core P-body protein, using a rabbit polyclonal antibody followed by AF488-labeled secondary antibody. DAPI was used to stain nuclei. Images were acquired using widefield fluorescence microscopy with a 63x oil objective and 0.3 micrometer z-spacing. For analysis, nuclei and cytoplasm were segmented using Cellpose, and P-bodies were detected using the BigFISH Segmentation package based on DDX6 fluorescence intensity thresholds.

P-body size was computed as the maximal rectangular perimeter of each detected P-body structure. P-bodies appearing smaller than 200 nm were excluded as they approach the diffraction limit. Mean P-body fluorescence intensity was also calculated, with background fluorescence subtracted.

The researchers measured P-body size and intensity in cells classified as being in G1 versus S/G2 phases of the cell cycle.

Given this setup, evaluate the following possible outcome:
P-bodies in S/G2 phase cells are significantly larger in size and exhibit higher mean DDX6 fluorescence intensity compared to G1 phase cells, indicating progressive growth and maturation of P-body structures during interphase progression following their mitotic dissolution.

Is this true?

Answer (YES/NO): YES